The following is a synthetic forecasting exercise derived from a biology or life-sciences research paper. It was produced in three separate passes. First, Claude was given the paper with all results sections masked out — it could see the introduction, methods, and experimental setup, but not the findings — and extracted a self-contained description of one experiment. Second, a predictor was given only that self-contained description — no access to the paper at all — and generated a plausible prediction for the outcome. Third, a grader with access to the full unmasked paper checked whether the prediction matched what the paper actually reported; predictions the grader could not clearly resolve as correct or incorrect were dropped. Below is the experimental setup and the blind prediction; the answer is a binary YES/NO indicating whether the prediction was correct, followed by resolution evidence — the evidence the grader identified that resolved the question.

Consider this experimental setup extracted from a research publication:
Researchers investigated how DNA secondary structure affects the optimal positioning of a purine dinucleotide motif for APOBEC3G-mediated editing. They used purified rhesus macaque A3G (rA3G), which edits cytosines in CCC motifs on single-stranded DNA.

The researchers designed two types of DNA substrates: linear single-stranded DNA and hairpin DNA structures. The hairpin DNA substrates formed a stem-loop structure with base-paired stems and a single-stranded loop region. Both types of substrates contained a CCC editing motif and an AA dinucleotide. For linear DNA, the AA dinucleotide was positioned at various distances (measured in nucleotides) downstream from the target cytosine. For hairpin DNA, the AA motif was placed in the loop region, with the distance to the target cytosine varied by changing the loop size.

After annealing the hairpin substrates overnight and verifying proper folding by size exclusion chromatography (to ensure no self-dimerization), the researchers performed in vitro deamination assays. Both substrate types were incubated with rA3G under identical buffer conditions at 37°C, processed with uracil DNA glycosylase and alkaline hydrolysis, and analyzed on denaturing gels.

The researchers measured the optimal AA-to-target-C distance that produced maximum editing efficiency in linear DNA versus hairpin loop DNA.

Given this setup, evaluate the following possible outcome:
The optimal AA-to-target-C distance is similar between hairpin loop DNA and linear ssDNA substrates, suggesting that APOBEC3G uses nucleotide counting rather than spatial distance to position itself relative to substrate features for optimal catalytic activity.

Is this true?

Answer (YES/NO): NO